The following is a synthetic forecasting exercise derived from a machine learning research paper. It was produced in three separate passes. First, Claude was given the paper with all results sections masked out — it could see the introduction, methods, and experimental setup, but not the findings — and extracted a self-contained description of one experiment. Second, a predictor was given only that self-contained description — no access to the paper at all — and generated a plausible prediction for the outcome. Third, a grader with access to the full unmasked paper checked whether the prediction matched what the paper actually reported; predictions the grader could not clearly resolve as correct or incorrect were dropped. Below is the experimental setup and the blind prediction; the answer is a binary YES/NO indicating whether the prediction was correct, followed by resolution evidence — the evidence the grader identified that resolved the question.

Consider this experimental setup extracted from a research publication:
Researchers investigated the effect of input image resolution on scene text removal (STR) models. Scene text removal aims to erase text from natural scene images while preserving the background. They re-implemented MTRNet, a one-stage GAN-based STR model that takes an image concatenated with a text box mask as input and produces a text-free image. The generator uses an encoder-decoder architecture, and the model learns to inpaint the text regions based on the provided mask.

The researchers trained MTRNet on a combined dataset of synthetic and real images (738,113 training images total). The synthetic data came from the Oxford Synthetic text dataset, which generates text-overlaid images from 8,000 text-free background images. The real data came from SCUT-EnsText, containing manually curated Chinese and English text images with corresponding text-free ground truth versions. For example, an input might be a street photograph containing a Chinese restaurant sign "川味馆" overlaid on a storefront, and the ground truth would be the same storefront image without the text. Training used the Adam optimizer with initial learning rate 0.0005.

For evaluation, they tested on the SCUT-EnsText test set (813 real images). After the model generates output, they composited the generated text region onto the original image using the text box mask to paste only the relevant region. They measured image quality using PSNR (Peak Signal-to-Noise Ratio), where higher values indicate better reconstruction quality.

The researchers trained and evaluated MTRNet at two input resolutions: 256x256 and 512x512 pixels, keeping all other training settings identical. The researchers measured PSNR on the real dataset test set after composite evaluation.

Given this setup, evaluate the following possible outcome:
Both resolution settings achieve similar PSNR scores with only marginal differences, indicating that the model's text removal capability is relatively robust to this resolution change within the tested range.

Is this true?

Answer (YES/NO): YES